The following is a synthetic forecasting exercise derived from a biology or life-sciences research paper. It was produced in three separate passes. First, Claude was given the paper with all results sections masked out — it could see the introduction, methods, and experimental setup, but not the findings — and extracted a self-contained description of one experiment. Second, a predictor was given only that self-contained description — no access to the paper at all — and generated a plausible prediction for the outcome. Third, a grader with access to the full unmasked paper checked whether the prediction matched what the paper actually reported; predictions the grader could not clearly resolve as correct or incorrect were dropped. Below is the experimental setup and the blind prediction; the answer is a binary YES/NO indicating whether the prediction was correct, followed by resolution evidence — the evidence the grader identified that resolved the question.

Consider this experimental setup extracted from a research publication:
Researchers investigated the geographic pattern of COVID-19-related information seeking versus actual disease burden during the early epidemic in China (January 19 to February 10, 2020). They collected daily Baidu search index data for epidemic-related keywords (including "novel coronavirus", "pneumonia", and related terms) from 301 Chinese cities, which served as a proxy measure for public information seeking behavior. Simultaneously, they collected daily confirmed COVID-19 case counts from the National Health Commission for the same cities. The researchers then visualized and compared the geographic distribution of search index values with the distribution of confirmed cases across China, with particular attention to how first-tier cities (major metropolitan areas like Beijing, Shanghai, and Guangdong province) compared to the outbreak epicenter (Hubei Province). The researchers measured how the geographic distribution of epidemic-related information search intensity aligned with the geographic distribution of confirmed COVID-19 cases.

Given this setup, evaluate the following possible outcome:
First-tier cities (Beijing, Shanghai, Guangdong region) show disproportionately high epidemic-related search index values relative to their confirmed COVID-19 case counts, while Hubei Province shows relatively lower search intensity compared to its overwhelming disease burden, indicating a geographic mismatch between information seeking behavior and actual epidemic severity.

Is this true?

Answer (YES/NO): YES